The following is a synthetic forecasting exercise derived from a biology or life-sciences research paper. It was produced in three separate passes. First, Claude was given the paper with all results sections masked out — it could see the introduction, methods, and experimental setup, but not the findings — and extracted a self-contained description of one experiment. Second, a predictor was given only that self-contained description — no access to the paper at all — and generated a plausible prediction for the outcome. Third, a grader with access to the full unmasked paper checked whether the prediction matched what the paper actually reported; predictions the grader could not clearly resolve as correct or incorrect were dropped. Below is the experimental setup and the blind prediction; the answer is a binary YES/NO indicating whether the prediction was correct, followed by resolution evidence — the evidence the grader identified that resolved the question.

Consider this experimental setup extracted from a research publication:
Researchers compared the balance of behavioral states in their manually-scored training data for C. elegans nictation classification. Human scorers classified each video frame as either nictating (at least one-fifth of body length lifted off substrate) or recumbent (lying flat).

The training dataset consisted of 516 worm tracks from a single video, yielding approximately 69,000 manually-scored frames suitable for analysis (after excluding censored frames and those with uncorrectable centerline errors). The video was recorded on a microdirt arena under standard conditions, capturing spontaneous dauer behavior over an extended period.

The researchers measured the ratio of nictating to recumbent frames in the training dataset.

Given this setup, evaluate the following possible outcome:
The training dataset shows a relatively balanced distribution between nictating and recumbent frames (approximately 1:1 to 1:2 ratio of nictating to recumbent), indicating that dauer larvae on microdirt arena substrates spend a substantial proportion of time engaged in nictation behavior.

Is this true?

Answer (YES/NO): YES